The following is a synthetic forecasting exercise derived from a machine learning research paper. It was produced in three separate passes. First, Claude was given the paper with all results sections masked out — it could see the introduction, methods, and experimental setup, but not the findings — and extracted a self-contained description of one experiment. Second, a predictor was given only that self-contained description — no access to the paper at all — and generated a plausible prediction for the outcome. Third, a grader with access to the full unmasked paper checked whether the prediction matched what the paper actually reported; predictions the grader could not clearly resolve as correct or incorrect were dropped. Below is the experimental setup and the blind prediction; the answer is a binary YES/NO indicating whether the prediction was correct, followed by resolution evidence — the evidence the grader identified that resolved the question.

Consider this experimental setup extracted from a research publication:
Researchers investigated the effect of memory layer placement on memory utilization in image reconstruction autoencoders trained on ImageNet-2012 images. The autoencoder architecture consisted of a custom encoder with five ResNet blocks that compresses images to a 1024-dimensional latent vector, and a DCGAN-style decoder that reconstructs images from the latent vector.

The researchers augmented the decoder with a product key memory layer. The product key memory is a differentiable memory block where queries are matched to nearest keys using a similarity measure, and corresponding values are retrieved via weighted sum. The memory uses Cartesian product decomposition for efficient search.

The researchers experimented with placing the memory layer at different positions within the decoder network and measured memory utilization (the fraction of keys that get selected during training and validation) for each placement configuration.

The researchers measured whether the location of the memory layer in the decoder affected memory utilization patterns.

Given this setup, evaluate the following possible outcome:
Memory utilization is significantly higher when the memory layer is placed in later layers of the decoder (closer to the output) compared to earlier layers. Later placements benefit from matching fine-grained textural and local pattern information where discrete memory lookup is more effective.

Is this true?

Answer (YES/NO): YES